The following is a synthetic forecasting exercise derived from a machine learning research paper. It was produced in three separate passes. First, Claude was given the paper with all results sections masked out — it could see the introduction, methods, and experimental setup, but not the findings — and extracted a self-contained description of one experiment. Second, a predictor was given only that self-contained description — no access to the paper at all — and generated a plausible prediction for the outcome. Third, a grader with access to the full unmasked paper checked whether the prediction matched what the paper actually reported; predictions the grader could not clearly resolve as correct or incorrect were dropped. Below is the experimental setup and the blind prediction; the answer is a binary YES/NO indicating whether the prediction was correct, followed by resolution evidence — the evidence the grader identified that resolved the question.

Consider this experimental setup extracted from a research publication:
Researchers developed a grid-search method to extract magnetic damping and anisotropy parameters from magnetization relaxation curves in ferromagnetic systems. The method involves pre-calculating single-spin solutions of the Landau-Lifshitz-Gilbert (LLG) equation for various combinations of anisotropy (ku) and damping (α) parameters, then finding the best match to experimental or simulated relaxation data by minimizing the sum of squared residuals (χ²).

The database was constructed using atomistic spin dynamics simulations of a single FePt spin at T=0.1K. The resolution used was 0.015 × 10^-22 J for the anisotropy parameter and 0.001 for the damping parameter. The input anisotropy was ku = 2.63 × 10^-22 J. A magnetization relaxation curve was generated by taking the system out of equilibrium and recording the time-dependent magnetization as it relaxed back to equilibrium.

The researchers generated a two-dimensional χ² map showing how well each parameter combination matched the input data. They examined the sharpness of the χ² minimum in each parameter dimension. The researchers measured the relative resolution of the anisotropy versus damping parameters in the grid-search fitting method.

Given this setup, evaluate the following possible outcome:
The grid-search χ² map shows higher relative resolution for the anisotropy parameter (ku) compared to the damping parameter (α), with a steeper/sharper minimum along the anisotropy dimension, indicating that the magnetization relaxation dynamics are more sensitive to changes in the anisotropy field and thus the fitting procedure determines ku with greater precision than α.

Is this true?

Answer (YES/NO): YES